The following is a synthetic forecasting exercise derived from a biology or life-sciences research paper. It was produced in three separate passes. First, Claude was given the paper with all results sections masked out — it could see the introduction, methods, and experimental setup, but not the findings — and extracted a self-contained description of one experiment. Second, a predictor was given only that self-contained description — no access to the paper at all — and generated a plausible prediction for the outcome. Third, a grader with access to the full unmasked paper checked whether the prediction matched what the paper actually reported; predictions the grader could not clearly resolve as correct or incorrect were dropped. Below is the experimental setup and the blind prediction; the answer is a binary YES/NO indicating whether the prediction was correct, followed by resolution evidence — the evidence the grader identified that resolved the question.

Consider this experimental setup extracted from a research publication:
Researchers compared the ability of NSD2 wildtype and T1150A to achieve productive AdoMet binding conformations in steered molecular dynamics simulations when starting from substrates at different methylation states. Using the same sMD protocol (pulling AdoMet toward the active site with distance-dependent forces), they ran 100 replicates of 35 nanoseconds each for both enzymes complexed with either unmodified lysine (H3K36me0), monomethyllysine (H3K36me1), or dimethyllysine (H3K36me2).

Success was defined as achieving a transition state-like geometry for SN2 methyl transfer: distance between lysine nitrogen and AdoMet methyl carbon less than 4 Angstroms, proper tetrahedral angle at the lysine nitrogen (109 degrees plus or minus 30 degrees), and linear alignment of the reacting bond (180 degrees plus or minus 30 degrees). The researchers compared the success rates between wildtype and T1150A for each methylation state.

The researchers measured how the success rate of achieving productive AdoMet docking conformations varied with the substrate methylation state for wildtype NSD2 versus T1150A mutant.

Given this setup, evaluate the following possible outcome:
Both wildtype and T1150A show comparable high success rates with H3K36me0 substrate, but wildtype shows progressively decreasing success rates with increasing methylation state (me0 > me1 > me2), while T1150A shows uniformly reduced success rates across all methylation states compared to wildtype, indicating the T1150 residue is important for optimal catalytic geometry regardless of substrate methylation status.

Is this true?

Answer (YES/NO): NO